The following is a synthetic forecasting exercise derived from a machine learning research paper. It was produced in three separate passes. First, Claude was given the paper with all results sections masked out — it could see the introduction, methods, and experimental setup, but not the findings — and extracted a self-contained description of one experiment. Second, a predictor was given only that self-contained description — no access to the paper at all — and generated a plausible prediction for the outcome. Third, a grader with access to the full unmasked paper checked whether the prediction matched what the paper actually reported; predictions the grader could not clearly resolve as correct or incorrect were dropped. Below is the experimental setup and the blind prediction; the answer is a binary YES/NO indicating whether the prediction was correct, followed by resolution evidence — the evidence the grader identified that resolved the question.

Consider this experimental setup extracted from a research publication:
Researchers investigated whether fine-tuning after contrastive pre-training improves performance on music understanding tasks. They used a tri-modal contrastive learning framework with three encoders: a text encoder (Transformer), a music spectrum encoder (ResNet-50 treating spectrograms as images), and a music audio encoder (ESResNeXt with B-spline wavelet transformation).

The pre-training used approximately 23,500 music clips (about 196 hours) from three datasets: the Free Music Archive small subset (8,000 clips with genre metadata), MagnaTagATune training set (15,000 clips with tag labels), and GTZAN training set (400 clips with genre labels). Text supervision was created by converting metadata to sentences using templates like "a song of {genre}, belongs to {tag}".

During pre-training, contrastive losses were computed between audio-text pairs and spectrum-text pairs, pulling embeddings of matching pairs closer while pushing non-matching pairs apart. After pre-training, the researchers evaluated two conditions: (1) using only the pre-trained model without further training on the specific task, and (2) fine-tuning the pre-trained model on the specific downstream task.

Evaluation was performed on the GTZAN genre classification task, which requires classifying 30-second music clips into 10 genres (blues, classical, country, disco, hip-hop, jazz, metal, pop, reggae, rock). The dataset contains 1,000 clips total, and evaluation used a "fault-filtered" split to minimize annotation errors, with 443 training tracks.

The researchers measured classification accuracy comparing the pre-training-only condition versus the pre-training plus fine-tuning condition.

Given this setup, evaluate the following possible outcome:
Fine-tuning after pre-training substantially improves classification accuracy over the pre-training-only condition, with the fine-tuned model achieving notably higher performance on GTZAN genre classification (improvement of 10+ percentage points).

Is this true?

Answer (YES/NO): NO